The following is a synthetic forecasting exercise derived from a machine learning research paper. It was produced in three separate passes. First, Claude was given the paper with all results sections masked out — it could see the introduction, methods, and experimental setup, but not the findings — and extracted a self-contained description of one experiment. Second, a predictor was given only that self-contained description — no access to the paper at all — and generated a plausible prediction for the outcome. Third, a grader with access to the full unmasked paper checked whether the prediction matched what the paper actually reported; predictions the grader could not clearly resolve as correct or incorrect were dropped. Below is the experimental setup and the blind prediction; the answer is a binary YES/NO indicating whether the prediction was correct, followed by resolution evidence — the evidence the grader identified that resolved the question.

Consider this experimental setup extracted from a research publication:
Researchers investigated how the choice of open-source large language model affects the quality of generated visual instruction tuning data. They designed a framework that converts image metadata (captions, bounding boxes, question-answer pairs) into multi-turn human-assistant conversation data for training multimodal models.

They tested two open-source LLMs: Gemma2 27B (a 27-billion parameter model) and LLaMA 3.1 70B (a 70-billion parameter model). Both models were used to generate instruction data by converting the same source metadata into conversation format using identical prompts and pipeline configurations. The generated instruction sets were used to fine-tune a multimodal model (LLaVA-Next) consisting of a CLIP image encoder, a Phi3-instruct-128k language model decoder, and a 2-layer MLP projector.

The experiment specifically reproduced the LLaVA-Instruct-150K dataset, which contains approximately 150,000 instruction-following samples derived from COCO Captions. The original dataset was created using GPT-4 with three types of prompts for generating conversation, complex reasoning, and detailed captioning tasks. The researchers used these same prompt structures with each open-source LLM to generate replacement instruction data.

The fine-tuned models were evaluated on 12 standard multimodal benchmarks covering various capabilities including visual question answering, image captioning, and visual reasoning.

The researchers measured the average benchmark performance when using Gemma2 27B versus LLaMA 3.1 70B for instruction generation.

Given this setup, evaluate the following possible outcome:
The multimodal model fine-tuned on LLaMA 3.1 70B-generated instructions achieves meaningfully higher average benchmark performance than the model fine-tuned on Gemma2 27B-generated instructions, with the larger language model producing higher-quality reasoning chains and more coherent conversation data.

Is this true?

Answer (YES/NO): NO